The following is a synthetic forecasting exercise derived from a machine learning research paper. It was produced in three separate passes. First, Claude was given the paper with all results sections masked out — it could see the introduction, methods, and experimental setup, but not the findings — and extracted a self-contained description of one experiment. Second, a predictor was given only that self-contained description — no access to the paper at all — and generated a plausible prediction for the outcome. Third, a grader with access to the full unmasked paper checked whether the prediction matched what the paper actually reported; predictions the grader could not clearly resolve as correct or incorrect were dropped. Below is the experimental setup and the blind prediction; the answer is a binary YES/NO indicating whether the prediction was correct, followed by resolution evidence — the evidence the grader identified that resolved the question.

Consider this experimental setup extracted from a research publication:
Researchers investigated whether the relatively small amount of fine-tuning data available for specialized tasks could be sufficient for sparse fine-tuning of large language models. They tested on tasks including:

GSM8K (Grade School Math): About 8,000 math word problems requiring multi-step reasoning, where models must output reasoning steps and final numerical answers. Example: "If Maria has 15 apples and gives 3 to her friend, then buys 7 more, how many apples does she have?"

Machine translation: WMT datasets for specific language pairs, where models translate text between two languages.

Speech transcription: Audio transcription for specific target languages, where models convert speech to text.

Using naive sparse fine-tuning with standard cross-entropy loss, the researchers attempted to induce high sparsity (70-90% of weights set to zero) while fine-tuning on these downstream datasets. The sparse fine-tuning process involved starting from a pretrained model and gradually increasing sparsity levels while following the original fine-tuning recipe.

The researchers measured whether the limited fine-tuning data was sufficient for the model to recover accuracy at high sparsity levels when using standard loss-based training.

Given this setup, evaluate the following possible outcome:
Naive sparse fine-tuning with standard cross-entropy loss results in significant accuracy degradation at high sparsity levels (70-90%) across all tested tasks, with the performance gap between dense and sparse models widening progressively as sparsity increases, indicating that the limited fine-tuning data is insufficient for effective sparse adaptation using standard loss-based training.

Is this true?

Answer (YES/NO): YES